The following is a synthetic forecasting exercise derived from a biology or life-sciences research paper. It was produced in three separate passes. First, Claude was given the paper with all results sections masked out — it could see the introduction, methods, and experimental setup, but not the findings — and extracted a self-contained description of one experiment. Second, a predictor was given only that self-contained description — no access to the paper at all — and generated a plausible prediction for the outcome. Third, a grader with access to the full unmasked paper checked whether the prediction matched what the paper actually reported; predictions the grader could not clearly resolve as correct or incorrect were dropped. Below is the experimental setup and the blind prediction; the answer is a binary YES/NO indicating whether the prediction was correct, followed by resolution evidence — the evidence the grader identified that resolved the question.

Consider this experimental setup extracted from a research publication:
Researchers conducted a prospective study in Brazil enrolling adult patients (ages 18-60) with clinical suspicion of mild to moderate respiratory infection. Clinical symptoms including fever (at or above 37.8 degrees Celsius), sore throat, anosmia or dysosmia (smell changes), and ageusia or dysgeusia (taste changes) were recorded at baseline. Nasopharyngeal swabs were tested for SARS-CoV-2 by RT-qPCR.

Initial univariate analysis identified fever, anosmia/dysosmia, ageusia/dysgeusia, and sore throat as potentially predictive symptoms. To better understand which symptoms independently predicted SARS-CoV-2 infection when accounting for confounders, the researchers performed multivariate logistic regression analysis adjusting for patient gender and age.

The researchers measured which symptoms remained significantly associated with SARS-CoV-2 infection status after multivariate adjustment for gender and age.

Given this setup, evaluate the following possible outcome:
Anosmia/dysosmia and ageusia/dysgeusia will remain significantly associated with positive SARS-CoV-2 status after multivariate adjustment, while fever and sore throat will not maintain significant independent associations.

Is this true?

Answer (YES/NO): NO